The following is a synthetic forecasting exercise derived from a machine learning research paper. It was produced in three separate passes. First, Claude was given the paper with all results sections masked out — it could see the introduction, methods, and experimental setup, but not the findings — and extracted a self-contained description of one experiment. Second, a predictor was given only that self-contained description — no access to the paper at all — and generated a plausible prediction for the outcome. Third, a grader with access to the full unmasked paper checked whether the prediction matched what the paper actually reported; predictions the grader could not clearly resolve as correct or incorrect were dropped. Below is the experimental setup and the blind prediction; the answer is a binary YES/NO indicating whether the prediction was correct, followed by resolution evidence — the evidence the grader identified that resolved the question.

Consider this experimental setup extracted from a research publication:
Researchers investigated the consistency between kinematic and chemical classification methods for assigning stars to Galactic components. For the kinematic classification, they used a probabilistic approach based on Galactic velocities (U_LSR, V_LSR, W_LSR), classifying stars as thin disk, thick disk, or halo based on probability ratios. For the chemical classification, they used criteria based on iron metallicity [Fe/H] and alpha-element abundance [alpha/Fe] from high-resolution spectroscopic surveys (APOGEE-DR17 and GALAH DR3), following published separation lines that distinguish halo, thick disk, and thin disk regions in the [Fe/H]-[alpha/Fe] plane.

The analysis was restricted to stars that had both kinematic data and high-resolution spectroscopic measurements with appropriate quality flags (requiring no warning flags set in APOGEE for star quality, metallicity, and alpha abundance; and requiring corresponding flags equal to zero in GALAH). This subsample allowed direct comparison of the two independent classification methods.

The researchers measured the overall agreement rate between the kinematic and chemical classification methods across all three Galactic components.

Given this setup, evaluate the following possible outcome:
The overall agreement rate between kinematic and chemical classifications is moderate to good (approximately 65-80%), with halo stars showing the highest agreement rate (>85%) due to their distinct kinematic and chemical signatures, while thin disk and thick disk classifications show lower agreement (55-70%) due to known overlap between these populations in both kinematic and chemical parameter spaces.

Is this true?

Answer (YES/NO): NO